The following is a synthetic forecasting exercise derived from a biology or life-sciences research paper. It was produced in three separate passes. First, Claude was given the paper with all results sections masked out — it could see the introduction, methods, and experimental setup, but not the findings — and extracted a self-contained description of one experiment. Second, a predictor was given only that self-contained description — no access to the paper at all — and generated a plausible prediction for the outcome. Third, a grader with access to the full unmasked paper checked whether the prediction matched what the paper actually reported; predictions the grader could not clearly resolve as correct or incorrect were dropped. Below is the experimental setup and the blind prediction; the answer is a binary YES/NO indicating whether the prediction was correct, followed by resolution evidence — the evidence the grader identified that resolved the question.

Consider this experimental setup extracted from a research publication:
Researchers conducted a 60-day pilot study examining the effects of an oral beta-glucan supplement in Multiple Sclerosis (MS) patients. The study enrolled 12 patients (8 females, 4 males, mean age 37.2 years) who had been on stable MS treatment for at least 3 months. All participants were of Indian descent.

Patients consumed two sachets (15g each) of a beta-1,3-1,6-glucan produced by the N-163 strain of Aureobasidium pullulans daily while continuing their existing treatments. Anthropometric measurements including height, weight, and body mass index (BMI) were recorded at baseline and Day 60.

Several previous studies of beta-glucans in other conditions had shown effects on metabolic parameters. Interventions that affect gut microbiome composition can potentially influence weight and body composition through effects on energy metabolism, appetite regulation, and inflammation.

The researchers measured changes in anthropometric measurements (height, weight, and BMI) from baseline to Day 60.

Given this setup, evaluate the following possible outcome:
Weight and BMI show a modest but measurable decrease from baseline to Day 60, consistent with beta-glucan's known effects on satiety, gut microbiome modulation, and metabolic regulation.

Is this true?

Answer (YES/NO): NO